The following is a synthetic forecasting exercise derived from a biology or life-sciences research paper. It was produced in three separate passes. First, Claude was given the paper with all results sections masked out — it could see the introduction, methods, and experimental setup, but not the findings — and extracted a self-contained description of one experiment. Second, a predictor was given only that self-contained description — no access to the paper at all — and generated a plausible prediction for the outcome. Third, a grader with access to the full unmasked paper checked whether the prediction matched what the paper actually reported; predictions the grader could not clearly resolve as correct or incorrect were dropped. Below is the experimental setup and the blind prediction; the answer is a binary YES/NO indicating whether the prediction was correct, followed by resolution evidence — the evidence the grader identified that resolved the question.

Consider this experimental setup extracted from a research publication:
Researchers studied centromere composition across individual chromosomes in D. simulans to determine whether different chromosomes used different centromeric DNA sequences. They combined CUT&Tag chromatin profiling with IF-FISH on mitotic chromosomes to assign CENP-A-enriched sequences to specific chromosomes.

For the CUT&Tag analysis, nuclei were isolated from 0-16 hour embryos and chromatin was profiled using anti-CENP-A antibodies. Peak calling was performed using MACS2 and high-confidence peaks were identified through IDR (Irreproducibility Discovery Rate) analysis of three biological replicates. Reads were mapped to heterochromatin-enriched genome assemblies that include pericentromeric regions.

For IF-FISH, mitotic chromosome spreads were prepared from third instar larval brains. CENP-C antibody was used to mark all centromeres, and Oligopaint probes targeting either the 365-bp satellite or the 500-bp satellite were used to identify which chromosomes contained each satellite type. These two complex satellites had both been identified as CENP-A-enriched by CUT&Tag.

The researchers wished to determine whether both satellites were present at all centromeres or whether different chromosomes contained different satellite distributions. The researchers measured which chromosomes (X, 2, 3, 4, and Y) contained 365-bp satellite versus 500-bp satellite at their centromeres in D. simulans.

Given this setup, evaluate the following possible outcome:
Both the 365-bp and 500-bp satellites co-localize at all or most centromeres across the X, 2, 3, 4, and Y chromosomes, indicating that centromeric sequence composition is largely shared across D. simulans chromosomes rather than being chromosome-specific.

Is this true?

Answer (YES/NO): NO